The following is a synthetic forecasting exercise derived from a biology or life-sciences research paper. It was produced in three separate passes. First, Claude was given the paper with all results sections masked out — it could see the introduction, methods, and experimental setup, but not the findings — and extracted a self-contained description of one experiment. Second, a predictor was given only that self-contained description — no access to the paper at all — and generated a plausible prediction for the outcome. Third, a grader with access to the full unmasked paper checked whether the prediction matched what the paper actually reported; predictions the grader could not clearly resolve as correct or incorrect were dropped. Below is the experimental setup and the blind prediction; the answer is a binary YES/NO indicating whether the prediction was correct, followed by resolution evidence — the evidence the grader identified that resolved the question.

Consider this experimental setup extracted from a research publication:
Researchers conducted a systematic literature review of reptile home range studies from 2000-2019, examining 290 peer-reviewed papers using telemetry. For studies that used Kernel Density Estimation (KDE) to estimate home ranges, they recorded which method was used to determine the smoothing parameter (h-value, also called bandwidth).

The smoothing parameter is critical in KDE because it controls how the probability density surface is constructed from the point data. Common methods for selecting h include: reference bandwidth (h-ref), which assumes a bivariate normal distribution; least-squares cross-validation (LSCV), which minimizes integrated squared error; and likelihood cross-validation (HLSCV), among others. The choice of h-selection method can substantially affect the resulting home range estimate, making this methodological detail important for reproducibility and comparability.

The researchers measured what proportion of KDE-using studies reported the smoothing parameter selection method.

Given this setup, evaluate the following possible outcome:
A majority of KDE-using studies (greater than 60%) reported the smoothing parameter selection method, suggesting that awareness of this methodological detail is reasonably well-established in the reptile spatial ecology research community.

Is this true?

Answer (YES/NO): YES